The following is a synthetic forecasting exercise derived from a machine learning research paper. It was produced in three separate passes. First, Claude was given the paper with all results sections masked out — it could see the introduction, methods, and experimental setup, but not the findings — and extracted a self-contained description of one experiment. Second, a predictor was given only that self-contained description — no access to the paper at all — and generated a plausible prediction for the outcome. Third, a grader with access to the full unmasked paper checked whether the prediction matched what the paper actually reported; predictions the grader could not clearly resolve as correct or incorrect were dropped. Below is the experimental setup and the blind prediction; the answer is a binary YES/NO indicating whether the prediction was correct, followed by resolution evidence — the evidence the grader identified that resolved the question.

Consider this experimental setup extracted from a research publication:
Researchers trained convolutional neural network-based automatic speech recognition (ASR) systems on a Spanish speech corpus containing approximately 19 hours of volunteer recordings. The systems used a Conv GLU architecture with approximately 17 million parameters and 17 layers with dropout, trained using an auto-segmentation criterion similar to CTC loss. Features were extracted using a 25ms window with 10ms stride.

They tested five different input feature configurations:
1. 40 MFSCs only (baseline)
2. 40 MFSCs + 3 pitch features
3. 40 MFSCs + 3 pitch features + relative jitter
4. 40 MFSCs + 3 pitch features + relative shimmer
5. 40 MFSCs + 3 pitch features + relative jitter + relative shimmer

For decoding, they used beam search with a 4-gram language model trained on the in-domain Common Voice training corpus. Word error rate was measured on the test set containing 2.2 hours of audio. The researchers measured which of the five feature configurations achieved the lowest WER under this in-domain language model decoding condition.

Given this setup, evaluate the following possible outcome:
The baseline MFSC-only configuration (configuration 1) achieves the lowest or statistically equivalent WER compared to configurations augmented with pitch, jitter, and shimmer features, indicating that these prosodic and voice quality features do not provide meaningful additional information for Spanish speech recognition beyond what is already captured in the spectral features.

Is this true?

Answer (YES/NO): NO